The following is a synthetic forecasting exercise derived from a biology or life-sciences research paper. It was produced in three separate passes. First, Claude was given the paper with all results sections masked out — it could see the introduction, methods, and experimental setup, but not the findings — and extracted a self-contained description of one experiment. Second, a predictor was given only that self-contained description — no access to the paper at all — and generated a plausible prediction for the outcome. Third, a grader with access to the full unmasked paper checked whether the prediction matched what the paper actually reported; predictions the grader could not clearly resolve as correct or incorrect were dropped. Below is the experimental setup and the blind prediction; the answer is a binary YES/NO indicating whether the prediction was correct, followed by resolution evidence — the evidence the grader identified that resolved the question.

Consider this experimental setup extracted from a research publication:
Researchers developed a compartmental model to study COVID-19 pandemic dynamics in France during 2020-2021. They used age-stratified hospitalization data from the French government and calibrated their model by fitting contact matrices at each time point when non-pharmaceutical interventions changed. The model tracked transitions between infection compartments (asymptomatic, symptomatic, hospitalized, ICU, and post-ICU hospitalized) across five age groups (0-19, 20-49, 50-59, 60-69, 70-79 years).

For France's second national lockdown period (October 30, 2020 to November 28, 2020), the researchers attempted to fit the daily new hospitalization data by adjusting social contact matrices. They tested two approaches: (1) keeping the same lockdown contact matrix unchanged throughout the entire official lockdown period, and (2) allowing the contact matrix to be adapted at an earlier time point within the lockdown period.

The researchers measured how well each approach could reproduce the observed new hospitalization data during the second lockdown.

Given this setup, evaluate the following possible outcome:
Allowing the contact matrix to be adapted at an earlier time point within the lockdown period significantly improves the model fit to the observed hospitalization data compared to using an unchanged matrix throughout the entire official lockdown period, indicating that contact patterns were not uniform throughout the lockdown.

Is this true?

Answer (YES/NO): YES